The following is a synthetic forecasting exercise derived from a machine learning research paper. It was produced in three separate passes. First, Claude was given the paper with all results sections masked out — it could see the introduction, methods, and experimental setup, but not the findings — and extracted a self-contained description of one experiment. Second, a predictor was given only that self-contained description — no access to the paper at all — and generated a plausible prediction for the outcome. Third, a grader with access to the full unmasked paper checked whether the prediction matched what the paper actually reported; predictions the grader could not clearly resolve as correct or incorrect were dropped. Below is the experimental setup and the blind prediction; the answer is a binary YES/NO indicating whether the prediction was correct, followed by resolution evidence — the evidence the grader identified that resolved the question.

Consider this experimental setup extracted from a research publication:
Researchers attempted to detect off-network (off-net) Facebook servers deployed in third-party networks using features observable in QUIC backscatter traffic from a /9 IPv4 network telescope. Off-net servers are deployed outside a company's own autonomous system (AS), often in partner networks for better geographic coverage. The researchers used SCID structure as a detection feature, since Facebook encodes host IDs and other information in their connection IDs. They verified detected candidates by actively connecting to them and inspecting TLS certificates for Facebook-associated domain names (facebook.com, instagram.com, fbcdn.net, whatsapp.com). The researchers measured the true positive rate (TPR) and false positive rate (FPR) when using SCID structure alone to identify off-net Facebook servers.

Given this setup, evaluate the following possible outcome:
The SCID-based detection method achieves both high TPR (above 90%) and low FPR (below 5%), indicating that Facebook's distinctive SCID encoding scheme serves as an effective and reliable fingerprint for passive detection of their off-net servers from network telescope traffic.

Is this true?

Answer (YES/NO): NO